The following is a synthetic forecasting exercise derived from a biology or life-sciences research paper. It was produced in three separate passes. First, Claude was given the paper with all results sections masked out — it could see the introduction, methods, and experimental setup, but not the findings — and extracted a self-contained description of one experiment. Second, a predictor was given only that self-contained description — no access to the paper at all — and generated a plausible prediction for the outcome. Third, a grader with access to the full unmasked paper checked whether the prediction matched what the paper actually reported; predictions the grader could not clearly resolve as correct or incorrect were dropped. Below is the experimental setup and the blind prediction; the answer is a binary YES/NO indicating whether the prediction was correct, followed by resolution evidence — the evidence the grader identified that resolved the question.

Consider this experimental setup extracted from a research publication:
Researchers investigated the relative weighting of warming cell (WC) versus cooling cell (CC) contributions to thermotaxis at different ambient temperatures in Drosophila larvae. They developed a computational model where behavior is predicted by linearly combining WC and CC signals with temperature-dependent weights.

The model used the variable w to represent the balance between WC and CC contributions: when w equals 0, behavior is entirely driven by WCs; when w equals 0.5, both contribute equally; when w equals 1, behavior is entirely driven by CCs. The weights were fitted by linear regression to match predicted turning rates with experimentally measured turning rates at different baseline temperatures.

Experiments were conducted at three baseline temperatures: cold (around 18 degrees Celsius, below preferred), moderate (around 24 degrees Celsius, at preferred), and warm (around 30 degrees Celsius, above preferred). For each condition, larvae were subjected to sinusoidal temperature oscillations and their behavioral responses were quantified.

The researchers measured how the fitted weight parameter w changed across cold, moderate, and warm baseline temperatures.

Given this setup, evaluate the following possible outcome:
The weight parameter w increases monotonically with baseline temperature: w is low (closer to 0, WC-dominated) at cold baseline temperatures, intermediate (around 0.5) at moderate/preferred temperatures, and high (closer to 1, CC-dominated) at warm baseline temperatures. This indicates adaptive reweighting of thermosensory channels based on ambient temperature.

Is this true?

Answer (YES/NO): NO